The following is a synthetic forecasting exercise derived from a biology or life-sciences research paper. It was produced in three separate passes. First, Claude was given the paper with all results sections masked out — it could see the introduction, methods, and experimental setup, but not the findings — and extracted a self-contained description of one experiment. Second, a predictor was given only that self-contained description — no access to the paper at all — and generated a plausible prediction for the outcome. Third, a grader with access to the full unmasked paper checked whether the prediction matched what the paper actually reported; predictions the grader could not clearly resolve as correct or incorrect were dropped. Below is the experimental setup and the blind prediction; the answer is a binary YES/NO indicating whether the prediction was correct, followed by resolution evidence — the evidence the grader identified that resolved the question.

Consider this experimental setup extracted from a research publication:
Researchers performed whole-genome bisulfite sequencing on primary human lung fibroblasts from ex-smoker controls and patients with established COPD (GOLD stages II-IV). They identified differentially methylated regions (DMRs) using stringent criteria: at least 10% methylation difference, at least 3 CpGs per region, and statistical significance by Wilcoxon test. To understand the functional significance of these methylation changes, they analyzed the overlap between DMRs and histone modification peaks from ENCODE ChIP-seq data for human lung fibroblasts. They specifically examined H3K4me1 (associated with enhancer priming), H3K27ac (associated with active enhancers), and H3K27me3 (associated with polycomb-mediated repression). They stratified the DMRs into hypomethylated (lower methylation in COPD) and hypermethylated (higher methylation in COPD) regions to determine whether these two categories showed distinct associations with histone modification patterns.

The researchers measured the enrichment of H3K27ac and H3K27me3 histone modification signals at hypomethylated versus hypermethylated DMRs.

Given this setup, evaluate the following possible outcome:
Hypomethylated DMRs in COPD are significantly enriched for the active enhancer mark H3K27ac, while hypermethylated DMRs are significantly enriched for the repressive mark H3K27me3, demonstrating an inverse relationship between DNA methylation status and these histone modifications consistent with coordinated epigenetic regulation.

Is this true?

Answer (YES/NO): YES